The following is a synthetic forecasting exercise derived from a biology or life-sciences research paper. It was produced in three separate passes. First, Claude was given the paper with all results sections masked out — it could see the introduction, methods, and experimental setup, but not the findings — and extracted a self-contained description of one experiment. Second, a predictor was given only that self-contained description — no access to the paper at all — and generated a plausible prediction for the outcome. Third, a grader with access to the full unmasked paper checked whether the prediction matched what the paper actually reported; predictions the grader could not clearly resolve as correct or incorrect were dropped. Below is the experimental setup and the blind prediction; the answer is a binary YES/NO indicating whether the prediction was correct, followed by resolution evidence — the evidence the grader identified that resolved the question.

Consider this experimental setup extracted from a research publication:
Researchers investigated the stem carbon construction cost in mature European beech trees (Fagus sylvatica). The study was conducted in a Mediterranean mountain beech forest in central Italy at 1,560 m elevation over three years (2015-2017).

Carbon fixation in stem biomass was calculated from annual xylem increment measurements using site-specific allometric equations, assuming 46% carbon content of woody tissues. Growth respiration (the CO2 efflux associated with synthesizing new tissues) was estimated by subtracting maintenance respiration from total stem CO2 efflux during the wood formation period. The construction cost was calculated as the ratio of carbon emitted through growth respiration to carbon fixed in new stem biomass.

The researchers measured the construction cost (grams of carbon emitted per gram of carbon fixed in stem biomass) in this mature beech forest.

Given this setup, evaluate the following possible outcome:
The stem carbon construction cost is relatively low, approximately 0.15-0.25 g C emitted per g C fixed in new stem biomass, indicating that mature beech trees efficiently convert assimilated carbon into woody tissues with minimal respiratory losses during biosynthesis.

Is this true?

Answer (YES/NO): YES